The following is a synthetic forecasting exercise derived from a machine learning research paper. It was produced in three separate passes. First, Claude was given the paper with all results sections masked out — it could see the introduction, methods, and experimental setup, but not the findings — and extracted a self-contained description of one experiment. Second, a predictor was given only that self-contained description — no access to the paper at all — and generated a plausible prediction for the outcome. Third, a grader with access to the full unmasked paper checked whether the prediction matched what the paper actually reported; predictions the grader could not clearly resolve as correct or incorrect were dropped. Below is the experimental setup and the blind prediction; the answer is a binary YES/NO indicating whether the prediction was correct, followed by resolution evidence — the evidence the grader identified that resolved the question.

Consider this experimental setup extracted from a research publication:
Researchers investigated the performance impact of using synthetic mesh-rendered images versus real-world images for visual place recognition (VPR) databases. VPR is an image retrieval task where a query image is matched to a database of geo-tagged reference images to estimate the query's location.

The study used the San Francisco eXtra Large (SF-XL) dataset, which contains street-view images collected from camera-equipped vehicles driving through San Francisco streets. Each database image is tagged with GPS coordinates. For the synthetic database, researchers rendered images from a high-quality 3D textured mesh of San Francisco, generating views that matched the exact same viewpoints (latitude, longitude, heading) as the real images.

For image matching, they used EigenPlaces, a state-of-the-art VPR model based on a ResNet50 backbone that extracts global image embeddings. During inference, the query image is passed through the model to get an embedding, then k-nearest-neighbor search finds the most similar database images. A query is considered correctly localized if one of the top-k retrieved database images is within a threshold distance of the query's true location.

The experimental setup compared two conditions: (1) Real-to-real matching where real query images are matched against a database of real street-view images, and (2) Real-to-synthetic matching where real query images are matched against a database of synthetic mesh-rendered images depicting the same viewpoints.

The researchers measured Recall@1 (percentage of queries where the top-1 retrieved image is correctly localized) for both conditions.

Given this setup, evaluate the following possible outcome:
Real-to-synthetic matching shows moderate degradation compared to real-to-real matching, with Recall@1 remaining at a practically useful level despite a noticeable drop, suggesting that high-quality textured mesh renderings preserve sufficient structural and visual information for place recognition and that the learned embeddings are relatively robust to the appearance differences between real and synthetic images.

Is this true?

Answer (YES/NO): NO